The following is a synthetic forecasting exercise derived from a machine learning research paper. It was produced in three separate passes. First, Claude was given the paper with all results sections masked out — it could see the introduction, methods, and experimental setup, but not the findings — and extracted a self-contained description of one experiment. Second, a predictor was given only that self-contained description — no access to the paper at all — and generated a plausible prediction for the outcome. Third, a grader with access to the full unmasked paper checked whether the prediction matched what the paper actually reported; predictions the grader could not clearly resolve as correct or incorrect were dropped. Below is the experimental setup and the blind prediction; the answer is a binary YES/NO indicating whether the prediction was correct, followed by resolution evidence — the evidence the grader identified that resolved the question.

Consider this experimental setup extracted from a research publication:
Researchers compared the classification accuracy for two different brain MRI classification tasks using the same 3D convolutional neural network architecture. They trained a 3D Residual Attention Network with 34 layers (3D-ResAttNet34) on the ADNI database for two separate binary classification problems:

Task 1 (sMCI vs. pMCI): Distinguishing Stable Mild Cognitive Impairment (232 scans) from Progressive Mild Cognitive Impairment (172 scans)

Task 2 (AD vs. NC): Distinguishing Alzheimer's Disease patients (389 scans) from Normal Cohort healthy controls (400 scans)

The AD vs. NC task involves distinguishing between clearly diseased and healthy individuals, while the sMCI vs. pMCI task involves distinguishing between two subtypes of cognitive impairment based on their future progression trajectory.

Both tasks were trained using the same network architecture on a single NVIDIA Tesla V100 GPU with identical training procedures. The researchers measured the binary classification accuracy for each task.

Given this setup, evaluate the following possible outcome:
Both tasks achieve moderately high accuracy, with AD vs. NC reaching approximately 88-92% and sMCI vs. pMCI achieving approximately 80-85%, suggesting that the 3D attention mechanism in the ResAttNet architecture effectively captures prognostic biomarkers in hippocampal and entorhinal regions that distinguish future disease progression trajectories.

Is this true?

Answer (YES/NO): NO